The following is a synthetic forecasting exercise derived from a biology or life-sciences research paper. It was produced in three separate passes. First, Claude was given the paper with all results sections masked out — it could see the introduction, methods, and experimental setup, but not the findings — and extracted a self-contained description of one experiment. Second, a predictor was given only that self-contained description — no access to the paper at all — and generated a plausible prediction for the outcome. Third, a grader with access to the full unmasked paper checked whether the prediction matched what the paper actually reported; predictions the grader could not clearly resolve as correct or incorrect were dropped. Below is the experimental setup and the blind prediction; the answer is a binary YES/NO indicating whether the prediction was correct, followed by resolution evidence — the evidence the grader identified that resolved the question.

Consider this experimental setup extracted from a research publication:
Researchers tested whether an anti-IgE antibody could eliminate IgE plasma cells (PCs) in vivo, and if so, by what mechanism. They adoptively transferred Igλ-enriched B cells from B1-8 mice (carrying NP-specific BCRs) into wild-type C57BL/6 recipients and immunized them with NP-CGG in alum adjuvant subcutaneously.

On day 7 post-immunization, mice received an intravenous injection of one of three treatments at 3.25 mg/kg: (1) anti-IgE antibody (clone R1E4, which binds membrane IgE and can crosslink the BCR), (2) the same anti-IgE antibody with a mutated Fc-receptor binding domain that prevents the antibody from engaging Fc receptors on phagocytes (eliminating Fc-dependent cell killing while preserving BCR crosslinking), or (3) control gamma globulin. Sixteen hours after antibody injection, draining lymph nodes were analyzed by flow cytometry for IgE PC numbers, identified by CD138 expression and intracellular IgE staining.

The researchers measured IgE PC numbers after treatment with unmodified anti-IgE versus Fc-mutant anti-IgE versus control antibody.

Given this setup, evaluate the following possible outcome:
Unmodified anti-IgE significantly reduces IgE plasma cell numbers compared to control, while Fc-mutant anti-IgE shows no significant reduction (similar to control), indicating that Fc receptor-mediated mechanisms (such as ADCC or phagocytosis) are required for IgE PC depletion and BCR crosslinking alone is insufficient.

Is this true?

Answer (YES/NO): NO